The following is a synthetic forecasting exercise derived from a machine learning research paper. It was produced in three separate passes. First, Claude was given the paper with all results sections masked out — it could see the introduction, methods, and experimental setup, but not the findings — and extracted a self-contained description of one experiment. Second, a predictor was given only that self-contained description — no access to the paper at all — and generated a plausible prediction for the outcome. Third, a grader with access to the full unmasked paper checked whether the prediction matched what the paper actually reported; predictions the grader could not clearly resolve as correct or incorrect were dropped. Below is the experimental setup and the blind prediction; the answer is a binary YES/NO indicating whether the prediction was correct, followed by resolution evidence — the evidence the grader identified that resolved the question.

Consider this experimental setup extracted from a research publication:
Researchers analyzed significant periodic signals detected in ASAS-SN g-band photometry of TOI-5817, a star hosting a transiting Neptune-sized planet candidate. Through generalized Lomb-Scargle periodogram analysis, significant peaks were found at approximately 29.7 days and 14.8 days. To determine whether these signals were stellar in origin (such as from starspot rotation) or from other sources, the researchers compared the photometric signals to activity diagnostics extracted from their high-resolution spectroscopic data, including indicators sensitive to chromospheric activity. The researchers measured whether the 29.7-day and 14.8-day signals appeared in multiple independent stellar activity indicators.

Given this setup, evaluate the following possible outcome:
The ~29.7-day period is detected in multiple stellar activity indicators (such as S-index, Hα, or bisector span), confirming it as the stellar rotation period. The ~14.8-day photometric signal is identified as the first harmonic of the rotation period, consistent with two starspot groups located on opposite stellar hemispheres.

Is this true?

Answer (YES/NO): NO